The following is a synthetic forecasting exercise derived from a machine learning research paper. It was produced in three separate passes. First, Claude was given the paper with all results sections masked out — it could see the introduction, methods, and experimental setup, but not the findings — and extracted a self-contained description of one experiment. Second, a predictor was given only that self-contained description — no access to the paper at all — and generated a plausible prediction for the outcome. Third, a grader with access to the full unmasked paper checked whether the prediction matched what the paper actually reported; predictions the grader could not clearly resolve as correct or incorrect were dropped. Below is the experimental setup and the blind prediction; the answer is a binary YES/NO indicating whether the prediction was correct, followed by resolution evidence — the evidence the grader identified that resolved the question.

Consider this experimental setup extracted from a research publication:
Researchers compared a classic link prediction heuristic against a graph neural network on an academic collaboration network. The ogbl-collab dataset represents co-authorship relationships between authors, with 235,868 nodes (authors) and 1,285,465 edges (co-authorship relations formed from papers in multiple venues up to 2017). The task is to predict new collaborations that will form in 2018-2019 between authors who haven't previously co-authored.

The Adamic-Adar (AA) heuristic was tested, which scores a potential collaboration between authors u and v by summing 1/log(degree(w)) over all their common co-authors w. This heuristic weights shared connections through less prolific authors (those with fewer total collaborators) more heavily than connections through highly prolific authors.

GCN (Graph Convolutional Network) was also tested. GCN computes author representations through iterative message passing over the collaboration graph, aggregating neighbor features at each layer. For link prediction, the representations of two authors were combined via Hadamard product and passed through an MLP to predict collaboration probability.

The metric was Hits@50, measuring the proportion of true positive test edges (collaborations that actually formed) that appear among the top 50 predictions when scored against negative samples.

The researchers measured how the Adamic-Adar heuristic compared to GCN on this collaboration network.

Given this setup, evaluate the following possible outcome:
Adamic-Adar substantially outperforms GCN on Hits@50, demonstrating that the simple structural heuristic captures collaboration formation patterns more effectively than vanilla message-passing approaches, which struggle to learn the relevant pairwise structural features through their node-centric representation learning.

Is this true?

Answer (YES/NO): YES